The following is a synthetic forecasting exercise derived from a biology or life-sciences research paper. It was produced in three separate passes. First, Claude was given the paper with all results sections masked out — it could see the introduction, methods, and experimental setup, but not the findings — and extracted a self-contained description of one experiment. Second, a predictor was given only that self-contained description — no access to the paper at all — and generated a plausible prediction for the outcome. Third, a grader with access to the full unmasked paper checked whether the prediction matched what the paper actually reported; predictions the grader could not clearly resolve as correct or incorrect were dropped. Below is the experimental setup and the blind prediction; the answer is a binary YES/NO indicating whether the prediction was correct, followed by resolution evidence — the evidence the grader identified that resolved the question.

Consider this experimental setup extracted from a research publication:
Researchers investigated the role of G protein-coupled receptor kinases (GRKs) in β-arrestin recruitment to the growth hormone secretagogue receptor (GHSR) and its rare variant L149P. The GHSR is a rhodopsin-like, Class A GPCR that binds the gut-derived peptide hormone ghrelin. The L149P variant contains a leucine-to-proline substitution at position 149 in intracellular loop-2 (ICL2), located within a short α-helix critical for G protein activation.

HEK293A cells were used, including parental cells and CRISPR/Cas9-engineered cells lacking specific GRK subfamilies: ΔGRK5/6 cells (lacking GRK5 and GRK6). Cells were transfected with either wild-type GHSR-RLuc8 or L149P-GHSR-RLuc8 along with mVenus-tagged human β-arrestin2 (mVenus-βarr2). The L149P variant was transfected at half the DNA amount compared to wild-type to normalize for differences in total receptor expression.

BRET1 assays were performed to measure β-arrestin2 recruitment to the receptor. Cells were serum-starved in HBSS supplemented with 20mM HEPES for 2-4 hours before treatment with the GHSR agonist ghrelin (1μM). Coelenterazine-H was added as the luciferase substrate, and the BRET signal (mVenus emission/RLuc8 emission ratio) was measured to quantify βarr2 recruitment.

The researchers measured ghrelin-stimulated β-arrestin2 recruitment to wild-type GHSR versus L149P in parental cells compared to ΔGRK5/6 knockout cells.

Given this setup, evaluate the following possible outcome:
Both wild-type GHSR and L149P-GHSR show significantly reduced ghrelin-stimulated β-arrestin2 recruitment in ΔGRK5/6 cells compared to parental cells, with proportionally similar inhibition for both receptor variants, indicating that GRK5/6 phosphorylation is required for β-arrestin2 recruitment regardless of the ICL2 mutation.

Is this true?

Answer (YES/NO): NO